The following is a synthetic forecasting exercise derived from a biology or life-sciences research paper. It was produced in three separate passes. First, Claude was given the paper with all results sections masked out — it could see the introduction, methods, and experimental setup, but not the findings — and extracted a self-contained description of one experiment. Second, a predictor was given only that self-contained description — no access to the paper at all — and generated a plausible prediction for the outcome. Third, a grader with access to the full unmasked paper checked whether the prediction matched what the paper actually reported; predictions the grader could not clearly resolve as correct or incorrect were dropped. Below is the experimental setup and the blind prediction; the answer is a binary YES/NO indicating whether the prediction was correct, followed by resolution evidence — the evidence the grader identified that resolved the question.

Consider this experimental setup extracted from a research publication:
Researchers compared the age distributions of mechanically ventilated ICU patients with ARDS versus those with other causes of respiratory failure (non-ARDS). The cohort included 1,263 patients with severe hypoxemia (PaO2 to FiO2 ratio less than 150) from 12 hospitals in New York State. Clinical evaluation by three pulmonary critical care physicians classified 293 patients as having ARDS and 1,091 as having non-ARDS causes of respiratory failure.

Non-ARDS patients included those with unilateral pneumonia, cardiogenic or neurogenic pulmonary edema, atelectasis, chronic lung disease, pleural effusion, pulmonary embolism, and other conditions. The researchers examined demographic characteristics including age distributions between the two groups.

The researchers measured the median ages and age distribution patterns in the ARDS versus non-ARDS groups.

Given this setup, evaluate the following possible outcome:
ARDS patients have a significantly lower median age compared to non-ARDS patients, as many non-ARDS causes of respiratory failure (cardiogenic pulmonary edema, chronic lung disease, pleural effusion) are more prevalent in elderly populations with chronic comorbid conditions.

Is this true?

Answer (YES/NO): YES